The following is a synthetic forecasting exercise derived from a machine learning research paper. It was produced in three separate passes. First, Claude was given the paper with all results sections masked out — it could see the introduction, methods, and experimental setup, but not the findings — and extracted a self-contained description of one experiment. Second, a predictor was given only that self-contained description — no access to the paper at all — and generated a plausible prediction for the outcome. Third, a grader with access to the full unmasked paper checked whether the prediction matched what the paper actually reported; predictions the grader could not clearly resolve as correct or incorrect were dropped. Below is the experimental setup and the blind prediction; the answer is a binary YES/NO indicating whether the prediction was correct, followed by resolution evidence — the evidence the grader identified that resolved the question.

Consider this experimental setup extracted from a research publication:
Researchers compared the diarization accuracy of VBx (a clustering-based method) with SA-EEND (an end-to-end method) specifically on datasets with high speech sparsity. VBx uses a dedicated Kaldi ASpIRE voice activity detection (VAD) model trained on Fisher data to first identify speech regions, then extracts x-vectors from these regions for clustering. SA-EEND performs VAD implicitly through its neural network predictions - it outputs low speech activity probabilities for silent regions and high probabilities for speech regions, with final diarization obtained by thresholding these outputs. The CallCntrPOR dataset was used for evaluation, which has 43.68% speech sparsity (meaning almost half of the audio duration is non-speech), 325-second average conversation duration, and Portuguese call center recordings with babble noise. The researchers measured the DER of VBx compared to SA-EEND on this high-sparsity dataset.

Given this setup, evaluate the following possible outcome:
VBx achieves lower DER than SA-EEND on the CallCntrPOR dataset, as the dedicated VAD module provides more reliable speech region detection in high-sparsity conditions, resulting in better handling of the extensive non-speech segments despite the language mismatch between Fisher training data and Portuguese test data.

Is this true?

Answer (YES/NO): YES